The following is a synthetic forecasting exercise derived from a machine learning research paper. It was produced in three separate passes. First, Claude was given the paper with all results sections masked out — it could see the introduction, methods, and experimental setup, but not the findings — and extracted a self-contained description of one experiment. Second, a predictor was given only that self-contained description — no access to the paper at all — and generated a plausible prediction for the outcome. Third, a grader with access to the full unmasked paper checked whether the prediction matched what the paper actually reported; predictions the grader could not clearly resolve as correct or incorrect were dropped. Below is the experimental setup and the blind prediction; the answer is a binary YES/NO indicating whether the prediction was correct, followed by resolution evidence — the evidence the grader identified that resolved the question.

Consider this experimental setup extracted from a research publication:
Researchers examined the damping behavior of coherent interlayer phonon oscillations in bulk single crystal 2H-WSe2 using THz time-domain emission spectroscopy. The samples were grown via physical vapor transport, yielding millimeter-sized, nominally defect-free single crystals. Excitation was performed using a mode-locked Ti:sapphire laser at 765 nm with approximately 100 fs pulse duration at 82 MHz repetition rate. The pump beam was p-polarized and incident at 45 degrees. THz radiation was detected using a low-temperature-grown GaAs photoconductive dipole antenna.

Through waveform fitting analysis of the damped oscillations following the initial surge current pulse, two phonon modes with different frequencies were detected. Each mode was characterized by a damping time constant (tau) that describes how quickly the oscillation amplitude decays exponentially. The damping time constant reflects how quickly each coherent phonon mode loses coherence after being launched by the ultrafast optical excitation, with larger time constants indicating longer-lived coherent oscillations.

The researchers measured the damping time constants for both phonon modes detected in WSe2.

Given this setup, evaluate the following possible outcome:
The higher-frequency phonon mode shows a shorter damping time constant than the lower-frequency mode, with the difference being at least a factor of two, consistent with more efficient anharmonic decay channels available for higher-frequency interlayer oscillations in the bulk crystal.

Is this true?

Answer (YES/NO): YES